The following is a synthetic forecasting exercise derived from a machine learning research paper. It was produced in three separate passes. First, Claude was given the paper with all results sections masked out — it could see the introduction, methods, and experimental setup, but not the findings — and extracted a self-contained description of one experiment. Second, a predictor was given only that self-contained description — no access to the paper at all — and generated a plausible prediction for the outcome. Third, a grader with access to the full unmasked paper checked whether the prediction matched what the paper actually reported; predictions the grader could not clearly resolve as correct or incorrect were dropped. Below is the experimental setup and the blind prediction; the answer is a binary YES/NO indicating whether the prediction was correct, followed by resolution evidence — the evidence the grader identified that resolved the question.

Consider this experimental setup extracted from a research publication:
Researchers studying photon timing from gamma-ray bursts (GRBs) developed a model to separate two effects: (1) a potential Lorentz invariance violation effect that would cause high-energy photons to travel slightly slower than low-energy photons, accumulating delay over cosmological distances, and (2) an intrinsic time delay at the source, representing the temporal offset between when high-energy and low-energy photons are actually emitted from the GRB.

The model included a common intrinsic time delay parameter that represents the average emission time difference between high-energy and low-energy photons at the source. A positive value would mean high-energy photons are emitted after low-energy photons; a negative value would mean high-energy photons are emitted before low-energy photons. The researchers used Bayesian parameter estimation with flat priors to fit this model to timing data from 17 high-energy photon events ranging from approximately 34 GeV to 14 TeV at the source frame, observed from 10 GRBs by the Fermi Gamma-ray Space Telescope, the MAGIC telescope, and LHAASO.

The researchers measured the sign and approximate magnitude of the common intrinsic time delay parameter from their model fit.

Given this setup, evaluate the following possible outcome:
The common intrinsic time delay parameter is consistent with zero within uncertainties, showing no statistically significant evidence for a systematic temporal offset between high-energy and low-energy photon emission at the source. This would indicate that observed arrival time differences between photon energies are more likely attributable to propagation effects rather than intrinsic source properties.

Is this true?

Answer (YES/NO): NO